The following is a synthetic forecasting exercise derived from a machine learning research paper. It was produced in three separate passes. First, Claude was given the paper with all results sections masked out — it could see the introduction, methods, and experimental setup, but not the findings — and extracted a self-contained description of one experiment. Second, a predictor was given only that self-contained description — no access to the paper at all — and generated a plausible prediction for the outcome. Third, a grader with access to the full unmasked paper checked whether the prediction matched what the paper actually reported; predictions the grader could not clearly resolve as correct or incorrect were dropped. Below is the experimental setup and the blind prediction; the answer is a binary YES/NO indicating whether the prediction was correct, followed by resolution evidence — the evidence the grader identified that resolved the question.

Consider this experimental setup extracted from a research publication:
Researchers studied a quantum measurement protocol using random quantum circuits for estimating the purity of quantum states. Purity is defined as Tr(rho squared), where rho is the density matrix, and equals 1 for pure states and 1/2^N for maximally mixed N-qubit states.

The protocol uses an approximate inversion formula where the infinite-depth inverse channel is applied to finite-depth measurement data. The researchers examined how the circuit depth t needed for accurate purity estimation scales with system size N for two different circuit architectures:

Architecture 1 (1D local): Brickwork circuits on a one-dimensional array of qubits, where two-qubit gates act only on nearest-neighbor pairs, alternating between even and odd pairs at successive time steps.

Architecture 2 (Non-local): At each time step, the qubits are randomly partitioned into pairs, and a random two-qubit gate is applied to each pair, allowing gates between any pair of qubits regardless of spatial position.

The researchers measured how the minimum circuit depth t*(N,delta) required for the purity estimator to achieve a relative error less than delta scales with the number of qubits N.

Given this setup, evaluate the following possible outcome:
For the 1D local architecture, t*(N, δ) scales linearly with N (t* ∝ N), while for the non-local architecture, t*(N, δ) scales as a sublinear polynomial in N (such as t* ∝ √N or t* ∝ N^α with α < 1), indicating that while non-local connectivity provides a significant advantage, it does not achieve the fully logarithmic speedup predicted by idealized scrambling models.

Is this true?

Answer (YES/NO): NO